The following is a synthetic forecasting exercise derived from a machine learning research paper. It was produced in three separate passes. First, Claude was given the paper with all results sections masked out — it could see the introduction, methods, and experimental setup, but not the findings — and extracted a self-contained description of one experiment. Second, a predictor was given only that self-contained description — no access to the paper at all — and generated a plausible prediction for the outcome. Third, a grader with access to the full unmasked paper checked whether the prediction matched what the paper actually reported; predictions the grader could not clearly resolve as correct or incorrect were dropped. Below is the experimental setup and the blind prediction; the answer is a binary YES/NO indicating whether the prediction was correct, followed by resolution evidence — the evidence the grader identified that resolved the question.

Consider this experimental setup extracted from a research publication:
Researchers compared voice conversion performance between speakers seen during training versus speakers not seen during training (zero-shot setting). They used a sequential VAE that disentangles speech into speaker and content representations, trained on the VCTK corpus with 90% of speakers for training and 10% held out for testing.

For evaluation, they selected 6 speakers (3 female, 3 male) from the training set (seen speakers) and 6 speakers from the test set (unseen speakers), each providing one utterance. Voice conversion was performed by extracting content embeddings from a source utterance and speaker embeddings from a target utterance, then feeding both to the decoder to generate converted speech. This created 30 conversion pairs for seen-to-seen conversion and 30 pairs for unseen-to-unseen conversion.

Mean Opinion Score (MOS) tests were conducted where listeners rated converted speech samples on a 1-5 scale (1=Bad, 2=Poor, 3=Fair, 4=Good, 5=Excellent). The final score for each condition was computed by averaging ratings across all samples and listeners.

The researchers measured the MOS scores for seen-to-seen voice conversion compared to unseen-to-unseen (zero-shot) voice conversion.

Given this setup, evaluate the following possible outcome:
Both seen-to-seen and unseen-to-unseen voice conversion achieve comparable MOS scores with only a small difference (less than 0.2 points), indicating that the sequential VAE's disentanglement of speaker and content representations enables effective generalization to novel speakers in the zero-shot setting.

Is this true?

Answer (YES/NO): YES